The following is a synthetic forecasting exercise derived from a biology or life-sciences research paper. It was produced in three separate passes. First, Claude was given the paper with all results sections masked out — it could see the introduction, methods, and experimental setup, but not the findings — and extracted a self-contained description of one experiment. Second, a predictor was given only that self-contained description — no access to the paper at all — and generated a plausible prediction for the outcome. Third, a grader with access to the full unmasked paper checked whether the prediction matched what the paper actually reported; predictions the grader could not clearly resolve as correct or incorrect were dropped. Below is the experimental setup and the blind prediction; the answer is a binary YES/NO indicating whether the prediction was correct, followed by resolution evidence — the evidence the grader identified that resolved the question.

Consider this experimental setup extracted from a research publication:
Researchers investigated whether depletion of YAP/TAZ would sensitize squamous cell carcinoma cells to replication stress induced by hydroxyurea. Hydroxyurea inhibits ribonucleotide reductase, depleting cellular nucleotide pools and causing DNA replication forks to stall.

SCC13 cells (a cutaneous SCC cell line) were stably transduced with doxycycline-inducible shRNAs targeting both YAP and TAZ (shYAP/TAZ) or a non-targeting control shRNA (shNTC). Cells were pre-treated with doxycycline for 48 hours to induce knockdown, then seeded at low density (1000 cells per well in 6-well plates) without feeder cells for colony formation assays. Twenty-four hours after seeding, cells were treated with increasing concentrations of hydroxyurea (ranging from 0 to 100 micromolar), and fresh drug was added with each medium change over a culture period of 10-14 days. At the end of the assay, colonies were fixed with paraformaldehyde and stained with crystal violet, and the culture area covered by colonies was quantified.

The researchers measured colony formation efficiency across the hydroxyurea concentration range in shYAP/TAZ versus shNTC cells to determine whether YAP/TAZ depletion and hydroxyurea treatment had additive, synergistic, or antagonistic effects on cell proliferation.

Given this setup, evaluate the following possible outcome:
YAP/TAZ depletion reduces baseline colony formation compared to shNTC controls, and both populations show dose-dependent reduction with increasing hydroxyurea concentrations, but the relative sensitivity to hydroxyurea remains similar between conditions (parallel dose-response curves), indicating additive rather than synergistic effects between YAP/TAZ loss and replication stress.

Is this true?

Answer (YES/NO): NO